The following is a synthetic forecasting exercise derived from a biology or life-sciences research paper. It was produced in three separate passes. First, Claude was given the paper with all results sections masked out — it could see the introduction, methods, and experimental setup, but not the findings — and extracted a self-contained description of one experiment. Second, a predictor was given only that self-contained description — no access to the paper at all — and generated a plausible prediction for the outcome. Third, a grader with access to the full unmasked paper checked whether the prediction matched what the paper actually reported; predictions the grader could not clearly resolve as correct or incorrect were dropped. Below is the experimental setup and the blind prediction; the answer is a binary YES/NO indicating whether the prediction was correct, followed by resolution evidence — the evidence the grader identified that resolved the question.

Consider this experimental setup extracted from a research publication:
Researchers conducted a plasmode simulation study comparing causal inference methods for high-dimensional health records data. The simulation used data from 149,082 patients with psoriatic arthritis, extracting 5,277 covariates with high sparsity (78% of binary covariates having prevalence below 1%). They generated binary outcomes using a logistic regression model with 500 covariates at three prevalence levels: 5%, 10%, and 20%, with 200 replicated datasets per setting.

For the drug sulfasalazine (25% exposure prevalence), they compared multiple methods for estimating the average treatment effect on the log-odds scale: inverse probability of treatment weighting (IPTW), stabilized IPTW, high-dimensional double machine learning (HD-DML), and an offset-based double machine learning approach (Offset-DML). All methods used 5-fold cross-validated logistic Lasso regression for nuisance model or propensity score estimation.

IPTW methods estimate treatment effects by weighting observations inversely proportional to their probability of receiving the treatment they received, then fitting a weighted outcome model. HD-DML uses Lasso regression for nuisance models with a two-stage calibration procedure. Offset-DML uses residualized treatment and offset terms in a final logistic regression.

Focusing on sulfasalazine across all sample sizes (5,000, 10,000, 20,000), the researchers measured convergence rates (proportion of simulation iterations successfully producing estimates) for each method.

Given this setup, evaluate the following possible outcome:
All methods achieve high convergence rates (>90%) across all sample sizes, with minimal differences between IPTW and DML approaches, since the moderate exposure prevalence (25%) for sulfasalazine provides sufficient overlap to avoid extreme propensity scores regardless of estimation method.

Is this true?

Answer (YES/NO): YES